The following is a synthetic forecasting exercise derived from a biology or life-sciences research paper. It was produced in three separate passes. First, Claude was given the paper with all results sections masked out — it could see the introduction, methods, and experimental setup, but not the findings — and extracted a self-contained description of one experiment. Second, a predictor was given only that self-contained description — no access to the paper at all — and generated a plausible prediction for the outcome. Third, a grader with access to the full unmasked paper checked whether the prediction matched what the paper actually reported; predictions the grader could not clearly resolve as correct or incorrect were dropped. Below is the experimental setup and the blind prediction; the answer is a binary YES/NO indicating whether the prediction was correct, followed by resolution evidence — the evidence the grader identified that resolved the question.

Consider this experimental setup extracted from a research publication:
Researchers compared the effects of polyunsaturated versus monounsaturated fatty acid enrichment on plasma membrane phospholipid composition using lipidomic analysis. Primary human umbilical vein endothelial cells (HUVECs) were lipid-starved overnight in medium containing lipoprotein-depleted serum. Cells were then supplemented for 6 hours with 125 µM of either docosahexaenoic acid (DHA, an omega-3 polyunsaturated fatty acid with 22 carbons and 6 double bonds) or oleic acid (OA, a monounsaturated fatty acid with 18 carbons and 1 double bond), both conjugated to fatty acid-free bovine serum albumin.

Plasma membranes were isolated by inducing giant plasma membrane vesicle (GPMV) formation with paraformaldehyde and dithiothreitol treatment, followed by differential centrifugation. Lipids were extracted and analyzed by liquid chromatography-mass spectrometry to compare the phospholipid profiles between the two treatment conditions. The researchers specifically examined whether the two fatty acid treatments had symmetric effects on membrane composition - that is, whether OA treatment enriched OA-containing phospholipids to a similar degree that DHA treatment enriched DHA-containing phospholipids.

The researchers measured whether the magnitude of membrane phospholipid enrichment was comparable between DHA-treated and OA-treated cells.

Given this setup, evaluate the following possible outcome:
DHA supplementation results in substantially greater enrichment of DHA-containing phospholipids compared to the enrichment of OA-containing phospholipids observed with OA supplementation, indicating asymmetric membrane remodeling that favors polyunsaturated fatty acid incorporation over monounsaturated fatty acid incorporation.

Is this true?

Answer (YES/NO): YES